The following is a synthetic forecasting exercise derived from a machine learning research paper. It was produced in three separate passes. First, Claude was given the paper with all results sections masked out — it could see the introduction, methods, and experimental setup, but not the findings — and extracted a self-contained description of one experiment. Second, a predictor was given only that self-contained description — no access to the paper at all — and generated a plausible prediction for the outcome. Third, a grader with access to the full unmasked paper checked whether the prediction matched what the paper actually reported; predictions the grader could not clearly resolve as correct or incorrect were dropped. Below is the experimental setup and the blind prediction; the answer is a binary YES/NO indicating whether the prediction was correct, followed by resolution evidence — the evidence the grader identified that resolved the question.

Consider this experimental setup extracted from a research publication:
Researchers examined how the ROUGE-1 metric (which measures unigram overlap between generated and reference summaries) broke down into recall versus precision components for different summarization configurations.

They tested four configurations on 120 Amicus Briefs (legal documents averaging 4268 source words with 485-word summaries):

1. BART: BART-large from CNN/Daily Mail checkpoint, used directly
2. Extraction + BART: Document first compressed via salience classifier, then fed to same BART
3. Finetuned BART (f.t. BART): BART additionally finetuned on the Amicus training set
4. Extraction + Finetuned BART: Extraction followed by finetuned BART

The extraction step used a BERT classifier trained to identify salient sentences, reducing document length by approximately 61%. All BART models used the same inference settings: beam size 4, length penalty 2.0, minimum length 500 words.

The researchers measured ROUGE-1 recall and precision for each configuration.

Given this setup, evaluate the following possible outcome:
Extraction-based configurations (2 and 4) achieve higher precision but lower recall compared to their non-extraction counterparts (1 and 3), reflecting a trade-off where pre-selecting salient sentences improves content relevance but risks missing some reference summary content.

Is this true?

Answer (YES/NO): NO